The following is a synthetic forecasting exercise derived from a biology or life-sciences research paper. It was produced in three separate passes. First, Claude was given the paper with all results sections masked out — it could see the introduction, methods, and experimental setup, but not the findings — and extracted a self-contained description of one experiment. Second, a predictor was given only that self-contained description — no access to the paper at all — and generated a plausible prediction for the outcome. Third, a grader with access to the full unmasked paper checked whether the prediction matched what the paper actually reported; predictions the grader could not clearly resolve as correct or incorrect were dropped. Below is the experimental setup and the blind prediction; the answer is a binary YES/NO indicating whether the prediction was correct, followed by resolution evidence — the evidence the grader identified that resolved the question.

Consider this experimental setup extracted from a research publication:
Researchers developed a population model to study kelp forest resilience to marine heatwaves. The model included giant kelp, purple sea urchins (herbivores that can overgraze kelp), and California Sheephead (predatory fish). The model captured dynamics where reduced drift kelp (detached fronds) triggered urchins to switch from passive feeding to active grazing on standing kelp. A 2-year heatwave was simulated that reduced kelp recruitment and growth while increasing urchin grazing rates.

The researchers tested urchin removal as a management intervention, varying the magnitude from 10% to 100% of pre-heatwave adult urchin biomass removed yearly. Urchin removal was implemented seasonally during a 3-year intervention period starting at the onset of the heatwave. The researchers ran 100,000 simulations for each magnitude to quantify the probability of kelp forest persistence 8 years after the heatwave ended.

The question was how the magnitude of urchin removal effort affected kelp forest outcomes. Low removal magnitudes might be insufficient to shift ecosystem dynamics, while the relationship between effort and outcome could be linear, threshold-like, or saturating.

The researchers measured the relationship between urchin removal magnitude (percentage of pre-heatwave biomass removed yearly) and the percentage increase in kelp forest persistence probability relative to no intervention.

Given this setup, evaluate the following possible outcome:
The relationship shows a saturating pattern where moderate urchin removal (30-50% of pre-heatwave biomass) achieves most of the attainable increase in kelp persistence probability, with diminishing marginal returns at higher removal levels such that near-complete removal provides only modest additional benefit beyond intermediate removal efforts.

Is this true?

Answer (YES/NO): YES